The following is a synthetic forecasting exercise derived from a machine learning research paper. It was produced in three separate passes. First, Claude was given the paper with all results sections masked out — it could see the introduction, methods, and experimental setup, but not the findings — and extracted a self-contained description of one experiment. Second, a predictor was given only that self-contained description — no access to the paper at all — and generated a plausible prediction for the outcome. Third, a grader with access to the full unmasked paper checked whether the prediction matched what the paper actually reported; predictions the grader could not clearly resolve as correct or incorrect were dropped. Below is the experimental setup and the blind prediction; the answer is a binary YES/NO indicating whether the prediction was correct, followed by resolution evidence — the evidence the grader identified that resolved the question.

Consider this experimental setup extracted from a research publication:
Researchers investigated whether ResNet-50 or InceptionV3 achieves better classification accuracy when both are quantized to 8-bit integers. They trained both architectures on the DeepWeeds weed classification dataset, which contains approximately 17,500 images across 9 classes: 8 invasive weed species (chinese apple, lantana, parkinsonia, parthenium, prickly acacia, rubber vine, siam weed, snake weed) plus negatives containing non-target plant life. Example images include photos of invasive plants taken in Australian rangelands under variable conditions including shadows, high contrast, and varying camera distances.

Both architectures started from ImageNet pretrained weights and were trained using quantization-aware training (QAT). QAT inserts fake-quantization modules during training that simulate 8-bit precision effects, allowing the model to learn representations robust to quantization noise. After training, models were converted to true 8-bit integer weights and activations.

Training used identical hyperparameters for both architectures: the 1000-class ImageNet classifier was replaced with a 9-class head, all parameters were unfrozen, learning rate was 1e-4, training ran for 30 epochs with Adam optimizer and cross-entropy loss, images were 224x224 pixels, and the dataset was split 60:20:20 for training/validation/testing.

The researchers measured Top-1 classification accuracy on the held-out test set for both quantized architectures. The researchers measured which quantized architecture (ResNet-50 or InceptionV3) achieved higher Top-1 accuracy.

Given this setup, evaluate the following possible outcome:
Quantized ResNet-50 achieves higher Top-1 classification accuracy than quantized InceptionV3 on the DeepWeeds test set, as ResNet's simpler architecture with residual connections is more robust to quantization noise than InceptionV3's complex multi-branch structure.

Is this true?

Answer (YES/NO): YES